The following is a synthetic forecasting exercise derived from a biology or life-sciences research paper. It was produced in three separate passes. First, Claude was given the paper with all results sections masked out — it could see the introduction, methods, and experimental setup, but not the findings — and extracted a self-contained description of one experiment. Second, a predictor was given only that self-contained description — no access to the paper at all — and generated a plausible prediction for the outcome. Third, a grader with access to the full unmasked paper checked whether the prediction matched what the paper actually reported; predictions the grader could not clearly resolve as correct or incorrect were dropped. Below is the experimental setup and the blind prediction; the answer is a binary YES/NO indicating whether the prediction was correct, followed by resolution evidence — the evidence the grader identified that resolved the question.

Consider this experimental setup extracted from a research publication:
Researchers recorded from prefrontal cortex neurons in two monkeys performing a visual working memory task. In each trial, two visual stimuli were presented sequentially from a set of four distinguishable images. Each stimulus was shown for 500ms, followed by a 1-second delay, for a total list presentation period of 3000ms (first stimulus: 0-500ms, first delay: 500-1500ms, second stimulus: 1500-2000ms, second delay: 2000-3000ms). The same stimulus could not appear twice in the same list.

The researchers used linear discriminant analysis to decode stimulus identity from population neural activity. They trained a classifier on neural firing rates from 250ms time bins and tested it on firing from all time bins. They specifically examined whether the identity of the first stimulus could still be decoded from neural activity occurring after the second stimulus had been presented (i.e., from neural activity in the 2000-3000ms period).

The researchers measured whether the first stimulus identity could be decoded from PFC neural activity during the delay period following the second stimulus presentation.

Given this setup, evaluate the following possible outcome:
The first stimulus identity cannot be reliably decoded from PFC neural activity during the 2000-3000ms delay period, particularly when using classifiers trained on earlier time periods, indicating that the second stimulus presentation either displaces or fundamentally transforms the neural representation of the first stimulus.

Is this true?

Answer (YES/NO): NO